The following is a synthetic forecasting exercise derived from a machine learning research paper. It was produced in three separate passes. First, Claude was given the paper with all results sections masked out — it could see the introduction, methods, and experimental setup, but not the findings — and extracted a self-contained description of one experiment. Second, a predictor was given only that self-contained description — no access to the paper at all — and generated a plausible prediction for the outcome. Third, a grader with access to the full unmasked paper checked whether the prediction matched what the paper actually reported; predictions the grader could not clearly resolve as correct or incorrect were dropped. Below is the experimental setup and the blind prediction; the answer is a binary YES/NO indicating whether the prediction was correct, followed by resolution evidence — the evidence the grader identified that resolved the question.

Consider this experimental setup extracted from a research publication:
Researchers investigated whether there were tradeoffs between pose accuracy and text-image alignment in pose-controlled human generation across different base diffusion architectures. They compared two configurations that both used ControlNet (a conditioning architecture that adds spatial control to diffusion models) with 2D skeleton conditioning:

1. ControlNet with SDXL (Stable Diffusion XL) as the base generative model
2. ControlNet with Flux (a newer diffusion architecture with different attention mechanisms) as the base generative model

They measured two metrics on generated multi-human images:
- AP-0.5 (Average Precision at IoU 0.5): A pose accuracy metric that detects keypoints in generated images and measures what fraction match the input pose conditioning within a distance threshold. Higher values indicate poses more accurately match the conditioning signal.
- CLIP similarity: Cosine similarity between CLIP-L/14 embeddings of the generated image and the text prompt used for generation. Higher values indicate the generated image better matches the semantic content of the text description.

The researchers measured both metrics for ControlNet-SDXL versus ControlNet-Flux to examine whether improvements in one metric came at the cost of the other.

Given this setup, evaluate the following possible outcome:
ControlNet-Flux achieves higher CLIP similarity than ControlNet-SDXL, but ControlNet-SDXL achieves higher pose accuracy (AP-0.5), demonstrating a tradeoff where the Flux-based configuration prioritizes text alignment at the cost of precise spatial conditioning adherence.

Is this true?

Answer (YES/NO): NO